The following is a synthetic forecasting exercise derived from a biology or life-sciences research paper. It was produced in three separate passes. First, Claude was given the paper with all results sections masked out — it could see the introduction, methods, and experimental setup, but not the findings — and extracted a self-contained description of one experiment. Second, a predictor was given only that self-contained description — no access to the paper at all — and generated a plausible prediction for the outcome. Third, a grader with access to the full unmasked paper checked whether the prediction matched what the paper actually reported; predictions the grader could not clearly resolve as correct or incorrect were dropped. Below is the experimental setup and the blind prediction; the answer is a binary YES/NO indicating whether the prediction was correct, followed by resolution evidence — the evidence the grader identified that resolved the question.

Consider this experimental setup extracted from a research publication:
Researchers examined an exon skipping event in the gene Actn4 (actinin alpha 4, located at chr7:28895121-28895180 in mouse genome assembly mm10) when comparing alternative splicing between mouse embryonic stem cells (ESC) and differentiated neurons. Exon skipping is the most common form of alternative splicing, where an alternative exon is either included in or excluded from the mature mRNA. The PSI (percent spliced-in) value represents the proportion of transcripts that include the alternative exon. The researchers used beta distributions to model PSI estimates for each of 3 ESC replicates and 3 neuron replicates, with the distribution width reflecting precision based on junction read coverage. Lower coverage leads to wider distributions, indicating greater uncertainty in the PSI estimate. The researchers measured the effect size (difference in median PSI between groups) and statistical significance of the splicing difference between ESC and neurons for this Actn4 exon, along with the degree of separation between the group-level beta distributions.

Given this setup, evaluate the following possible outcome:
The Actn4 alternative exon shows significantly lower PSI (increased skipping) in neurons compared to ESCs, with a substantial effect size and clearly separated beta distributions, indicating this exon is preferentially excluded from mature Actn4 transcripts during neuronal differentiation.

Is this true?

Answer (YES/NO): NO